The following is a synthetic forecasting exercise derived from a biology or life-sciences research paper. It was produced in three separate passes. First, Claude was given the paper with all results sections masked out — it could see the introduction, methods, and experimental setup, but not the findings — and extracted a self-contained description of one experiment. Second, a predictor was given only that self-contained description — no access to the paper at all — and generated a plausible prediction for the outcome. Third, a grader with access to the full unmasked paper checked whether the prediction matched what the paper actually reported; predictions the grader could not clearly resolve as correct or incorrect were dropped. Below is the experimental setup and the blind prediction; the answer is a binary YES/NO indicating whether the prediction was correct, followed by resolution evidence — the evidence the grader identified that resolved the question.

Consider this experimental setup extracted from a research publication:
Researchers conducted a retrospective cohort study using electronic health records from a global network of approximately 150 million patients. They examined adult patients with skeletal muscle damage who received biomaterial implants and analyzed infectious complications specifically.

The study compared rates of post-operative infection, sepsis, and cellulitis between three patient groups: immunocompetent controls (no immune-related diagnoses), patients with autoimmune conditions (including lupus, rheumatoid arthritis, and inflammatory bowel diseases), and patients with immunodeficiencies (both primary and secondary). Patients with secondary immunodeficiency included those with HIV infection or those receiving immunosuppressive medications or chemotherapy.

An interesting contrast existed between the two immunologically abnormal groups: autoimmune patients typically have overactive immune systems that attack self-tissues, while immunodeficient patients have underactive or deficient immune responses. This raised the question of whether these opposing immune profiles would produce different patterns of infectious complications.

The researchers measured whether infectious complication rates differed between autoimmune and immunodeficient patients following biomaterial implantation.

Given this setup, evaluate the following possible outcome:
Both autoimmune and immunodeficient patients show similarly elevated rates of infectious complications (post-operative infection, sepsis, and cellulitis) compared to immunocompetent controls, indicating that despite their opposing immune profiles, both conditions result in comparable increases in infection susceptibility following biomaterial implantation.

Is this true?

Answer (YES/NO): NO